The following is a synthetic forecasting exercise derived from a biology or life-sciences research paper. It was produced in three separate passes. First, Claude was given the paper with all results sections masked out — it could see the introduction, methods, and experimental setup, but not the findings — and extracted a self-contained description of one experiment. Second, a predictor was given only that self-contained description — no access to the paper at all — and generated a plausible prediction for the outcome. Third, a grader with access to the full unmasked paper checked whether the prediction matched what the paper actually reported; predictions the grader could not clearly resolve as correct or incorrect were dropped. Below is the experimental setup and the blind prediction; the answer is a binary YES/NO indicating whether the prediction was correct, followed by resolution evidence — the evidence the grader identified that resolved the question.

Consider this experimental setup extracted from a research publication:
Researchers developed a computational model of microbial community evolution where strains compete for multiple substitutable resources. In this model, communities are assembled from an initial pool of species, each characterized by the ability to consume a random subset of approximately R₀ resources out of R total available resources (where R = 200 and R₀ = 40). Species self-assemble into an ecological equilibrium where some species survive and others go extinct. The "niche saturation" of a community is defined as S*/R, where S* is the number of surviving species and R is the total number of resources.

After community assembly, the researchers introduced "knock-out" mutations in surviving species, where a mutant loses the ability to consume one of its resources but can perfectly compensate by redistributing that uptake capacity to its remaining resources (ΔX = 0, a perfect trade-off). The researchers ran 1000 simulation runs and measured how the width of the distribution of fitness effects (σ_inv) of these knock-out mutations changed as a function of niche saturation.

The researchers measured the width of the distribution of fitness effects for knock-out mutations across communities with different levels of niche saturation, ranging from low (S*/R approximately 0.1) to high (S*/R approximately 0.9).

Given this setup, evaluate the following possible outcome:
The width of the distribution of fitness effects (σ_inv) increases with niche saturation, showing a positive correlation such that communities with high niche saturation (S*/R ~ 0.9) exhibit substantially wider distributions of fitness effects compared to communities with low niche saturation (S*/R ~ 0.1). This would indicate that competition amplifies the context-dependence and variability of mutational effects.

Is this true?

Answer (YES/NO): NO